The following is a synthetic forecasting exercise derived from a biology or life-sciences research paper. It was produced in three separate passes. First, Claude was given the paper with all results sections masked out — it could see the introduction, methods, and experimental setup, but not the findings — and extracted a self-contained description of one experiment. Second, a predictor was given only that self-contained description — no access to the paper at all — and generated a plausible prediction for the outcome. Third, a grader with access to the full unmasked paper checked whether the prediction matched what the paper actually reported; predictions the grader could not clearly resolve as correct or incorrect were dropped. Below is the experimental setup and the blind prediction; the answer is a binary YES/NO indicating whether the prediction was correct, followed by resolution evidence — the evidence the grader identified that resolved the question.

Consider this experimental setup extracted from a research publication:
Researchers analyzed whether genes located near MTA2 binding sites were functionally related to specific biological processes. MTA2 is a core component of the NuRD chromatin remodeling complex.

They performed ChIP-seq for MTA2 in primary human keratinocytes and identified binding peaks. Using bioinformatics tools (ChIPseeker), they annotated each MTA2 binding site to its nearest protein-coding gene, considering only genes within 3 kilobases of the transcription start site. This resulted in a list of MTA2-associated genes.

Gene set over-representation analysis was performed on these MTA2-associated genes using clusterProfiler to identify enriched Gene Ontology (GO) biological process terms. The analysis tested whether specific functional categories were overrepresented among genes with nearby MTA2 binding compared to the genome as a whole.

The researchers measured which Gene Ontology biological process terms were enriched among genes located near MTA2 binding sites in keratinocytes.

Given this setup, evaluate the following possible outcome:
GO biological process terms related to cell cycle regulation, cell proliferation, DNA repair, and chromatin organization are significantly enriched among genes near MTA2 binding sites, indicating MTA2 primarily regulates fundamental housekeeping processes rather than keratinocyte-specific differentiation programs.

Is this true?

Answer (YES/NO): NO